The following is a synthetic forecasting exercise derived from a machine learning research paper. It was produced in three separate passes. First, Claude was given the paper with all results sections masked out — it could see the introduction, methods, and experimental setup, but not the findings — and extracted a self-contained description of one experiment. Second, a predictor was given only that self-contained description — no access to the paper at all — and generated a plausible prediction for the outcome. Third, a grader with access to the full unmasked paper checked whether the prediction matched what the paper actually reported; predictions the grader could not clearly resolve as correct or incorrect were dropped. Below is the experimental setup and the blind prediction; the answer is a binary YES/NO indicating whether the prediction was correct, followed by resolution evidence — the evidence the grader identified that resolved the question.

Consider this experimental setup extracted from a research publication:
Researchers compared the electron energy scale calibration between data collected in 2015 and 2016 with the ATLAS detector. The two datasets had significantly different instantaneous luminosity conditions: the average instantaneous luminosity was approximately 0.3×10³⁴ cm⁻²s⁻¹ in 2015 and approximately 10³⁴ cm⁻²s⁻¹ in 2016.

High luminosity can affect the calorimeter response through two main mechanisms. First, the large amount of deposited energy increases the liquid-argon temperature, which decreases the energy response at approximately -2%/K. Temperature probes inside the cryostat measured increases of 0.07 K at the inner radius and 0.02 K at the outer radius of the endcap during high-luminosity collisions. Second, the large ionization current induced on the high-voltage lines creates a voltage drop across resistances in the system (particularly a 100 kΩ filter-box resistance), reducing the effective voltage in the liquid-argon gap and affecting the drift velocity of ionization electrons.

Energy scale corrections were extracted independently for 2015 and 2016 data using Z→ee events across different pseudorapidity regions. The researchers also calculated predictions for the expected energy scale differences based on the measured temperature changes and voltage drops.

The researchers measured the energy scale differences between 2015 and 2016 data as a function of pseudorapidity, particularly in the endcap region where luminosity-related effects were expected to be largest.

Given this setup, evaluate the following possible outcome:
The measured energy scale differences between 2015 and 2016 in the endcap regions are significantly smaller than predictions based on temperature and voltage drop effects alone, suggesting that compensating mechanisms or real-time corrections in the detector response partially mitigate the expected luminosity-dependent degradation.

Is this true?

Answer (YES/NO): NO